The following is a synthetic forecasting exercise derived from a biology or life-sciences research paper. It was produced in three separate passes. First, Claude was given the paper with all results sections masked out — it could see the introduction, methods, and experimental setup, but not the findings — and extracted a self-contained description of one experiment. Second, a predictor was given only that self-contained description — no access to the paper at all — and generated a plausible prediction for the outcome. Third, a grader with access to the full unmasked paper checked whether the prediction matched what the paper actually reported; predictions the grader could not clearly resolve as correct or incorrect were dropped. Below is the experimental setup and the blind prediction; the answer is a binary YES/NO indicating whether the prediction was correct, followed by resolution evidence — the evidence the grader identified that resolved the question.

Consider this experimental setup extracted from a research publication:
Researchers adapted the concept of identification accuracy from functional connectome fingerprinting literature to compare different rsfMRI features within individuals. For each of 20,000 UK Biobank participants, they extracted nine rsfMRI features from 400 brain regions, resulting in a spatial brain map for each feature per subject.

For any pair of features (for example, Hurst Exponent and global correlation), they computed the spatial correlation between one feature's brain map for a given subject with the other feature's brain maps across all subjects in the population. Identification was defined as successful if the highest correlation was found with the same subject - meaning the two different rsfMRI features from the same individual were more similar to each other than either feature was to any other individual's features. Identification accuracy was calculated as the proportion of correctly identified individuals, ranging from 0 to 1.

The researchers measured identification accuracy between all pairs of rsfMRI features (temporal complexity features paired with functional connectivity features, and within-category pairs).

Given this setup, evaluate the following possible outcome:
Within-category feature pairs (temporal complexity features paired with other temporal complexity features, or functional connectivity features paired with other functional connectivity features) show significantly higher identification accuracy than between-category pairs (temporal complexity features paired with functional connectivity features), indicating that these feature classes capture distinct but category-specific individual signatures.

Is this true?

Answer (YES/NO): YES